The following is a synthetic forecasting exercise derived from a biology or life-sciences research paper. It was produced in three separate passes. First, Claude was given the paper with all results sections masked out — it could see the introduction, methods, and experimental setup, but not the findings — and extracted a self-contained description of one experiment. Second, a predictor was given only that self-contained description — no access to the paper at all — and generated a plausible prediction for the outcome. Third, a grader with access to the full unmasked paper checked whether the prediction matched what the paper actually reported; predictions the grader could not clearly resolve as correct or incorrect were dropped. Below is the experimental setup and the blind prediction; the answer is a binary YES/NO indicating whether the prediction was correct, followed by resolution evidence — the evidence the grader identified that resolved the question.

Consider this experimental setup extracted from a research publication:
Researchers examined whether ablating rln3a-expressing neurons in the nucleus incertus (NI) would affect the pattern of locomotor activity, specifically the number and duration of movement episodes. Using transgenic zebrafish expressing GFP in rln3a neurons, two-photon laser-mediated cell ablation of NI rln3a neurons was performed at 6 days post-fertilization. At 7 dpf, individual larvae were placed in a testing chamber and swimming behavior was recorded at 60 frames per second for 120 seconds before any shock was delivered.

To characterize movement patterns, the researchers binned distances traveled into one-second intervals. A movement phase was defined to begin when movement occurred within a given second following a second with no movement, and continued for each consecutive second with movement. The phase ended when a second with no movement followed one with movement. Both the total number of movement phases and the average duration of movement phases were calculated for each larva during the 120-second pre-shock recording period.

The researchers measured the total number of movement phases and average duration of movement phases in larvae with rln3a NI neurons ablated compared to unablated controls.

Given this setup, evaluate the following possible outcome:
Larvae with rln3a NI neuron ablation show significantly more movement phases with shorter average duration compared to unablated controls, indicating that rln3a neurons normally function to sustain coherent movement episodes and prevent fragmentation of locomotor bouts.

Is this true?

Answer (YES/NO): NO